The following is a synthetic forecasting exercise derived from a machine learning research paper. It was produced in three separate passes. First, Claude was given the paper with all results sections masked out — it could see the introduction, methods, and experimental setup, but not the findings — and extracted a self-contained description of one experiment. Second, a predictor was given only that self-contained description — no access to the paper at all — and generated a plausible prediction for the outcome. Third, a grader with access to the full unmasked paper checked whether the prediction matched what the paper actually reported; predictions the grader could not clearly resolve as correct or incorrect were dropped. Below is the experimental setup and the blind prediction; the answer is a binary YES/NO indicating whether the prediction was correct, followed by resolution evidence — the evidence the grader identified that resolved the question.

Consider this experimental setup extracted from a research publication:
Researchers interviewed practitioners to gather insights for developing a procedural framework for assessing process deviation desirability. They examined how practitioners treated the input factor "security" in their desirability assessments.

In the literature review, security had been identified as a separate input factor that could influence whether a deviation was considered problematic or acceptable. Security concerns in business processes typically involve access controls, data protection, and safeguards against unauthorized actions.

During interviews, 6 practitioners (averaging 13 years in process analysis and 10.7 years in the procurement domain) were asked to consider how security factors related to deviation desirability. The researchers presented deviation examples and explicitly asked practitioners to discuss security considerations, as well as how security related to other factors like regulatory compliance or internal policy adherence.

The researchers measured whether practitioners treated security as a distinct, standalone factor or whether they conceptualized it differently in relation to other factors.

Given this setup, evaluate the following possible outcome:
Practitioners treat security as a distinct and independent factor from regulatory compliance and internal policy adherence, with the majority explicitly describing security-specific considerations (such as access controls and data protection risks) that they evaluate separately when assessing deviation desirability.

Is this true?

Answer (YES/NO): NO